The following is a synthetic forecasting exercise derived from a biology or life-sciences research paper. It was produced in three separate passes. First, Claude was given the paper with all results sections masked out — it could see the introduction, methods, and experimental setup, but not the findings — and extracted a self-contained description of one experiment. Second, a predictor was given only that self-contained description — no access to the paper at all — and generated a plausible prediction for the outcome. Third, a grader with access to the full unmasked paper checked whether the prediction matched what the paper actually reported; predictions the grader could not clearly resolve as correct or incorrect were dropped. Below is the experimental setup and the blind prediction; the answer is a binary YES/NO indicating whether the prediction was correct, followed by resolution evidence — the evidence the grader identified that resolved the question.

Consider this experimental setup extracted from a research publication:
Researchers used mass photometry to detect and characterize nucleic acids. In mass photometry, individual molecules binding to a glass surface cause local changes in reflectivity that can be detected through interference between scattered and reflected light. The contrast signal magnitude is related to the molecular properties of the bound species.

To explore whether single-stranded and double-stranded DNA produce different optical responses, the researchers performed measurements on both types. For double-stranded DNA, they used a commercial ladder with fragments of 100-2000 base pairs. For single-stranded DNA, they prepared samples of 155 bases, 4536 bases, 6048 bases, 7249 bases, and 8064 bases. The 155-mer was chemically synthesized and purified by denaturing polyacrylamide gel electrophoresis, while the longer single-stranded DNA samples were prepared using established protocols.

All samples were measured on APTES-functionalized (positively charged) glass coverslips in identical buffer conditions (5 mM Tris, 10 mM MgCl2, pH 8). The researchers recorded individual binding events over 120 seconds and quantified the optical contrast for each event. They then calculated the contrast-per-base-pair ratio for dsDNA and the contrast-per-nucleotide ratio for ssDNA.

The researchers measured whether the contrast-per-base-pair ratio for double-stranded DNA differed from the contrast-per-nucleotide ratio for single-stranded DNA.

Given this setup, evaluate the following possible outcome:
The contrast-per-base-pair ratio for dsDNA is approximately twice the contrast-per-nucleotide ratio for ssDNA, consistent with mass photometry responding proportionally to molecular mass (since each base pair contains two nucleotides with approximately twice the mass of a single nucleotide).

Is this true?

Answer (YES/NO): NO